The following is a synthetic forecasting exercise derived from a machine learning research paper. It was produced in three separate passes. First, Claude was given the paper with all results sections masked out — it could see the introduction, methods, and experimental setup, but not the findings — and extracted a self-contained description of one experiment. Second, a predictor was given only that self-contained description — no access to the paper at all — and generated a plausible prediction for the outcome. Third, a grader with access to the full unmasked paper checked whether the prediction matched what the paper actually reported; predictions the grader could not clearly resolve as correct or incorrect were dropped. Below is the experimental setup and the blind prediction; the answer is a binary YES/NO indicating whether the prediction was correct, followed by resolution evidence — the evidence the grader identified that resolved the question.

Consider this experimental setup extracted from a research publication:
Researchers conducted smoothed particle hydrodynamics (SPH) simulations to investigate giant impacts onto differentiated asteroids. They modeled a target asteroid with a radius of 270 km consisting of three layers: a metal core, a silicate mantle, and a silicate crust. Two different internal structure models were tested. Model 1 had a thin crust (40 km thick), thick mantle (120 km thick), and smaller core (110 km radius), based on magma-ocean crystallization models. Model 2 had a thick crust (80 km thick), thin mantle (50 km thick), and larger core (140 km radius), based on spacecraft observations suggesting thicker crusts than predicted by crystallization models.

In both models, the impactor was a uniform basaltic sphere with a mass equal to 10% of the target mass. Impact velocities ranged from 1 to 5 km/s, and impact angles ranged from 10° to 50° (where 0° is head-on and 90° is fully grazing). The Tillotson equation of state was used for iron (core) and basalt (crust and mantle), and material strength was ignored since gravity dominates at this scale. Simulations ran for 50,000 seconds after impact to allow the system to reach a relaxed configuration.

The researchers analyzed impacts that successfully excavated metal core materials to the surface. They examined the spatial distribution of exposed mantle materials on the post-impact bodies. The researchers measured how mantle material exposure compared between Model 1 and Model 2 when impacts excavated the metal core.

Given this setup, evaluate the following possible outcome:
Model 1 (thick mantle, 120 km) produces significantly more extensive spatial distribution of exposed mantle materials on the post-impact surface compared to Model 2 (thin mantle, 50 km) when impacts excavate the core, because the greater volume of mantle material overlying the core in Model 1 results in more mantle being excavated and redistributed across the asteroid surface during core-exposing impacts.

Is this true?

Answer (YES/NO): YES